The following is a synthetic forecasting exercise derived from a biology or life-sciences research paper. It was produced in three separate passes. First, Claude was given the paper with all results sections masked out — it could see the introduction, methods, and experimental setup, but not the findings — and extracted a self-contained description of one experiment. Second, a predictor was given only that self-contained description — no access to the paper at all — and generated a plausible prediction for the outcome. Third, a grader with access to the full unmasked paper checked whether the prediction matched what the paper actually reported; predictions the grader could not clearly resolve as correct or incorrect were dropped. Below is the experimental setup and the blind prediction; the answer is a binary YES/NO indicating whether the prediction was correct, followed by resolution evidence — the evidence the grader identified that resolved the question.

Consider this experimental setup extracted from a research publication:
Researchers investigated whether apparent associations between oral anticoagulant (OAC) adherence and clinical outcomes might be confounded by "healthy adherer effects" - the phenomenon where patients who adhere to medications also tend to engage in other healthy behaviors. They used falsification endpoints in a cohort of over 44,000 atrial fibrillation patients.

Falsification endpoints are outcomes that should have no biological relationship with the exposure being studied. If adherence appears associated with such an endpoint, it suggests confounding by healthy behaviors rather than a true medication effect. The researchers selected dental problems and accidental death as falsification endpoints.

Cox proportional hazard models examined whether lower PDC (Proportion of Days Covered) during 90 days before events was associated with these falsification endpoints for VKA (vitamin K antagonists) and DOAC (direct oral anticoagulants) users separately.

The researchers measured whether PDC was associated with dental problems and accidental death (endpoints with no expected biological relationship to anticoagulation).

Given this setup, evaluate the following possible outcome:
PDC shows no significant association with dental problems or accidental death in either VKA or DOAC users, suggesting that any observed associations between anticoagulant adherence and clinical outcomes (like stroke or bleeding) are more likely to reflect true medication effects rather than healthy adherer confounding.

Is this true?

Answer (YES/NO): NO